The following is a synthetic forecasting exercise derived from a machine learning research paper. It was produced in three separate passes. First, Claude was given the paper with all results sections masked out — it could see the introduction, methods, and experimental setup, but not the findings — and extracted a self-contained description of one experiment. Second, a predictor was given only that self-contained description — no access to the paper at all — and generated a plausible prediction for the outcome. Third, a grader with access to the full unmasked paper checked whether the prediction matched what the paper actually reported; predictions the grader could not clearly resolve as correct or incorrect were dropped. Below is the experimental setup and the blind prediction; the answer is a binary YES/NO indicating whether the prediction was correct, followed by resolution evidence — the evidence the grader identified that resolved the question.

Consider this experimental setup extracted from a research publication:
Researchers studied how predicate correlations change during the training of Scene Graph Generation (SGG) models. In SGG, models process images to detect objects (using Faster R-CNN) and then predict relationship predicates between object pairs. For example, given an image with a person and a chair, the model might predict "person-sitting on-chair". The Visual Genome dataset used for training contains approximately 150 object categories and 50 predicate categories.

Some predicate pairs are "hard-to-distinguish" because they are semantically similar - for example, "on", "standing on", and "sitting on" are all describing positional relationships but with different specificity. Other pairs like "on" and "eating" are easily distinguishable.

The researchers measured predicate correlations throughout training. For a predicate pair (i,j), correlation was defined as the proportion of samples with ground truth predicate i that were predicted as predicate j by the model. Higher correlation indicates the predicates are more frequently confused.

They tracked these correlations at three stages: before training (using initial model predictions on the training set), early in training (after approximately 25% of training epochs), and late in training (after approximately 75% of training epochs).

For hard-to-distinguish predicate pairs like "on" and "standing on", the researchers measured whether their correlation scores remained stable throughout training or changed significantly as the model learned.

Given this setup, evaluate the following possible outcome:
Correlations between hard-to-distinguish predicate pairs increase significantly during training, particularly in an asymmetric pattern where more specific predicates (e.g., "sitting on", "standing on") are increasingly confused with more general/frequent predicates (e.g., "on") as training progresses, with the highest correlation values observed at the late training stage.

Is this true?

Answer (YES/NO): NO